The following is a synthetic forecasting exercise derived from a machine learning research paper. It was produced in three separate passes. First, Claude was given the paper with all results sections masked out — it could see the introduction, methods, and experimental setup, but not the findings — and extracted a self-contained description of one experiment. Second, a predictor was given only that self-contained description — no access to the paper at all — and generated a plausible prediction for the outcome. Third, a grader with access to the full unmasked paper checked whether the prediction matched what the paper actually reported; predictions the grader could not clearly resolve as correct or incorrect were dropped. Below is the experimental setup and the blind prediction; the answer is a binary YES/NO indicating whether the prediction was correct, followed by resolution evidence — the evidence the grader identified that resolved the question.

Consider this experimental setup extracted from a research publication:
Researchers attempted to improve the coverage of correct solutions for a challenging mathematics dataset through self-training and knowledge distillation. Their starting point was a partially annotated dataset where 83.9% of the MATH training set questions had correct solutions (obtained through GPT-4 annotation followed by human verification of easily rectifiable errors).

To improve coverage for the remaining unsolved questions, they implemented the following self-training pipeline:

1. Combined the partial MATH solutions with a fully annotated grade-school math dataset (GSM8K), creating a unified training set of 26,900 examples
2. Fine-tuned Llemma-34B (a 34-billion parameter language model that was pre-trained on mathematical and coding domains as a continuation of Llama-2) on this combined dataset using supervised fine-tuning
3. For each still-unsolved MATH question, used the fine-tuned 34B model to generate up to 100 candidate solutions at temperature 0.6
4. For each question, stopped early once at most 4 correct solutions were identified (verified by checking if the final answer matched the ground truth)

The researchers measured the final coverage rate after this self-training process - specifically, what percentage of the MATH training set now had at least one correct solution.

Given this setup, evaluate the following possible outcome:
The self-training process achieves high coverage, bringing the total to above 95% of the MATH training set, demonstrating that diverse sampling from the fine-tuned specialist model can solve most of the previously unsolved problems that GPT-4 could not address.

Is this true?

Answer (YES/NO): NO